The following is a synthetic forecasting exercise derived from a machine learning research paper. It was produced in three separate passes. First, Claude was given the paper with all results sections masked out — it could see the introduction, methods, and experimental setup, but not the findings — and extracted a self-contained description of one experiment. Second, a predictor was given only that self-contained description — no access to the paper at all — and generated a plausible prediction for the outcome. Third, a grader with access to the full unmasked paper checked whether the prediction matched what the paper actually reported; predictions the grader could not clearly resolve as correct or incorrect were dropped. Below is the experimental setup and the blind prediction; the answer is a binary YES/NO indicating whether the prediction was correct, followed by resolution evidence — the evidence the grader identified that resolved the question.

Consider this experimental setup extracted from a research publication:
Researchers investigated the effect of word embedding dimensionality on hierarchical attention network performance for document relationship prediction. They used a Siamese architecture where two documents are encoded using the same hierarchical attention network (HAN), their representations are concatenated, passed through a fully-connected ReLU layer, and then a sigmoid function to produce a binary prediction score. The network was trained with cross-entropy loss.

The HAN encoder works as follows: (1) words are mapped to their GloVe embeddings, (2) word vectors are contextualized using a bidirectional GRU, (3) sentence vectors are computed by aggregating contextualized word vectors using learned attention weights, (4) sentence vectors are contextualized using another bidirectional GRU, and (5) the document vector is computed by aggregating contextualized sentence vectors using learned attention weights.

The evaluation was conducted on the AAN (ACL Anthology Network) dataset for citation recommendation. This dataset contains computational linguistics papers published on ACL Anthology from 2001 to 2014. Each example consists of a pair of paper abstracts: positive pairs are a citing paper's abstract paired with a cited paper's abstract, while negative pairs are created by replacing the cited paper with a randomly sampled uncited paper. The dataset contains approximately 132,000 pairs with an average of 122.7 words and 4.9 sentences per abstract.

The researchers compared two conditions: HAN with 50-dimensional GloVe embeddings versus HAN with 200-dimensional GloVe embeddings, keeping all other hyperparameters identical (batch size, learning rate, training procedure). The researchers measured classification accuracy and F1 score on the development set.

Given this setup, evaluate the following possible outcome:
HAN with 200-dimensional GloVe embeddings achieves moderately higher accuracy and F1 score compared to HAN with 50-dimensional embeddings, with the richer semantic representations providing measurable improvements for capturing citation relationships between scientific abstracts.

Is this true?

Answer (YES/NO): NO